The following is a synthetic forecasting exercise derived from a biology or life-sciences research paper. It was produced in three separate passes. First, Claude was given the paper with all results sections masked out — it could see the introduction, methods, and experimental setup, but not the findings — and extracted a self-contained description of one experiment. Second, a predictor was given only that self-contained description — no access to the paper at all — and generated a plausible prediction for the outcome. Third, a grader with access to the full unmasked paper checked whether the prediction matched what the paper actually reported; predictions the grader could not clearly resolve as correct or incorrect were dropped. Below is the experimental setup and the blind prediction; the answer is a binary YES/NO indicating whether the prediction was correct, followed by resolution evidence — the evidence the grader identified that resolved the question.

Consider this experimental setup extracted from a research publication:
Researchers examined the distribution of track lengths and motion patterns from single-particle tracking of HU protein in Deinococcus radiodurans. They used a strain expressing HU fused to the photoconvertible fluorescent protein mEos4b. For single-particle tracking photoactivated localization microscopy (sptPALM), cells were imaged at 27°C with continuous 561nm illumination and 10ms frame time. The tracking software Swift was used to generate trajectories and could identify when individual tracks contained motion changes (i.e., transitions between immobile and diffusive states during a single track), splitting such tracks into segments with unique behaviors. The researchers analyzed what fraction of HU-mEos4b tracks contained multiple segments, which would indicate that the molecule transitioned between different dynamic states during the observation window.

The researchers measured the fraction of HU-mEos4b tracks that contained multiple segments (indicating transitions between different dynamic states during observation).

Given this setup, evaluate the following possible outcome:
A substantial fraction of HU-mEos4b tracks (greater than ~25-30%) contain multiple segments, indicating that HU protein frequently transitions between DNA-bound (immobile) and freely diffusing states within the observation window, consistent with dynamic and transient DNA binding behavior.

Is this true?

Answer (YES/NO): NO